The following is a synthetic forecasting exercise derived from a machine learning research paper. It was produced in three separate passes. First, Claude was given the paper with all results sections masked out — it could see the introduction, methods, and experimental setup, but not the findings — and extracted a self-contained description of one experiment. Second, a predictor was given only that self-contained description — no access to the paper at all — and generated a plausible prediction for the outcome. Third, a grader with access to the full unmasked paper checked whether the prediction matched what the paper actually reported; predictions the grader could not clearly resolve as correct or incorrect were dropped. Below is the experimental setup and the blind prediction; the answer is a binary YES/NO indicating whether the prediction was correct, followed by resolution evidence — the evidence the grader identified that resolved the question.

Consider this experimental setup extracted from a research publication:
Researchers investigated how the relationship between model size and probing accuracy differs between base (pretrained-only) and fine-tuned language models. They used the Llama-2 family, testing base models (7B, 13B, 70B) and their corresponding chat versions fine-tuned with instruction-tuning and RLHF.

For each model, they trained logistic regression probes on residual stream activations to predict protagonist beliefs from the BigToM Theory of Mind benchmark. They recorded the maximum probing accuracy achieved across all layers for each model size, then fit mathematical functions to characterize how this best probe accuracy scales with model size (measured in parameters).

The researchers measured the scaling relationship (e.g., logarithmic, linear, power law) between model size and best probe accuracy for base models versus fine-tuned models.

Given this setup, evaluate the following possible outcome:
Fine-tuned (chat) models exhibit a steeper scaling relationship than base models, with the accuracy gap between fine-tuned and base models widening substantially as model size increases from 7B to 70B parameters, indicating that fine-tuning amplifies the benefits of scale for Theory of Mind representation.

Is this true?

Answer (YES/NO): NO